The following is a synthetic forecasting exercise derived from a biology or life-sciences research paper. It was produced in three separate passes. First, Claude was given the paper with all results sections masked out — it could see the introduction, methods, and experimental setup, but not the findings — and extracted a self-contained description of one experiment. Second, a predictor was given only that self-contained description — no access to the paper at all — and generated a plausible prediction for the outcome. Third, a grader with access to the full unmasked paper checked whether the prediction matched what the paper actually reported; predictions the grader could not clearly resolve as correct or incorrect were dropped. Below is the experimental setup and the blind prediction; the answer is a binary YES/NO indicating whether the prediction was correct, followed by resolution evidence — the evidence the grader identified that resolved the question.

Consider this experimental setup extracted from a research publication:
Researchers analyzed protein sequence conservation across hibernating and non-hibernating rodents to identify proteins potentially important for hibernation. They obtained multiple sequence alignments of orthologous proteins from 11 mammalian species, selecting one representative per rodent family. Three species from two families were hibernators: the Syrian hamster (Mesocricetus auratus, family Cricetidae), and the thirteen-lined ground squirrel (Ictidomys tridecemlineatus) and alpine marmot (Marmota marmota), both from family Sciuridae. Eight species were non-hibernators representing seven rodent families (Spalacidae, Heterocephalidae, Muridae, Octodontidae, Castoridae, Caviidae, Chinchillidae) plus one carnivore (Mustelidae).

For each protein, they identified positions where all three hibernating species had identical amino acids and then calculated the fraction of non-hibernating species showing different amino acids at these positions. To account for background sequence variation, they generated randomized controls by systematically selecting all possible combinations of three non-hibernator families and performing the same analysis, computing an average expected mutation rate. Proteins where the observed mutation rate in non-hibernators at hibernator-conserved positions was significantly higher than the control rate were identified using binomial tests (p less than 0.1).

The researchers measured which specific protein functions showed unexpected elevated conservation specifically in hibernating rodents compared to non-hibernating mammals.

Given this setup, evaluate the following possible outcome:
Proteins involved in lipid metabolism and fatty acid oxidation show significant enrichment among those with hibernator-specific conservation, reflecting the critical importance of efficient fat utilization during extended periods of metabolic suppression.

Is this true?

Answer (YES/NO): NO